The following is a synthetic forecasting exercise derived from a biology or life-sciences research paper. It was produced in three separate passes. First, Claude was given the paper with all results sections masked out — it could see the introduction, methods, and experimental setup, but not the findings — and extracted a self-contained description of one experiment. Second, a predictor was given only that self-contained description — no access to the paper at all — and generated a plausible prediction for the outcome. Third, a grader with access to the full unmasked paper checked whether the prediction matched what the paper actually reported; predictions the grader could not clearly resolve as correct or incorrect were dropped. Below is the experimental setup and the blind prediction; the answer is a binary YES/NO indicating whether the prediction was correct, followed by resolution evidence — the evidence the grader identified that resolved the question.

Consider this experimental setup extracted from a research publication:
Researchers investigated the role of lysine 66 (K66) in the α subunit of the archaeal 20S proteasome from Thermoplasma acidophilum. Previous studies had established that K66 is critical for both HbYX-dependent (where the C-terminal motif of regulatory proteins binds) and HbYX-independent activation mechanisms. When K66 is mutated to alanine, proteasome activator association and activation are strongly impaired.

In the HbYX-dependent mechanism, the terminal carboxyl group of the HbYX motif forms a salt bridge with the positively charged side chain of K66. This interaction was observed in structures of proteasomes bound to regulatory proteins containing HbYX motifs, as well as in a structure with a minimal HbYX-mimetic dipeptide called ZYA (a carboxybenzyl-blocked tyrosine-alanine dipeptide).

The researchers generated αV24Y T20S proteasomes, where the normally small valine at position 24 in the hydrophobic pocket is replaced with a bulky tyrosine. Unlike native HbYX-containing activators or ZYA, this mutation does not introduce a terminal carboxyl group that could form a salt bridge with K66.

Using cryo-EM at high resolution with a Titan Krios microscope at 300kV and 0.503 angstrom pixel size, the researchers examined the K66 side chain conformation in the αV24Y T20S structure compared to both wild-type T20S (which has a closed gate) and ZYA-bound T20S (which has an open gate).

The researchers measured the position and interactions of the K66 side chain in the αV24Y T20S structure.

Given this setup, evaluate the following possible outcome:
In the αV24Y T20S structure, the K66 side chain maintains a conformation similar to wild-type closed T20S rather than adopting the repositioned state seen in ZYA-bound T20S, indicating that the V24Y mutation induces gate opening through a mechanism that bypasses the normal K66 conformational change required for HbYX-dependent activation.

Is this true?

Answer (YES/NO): NO